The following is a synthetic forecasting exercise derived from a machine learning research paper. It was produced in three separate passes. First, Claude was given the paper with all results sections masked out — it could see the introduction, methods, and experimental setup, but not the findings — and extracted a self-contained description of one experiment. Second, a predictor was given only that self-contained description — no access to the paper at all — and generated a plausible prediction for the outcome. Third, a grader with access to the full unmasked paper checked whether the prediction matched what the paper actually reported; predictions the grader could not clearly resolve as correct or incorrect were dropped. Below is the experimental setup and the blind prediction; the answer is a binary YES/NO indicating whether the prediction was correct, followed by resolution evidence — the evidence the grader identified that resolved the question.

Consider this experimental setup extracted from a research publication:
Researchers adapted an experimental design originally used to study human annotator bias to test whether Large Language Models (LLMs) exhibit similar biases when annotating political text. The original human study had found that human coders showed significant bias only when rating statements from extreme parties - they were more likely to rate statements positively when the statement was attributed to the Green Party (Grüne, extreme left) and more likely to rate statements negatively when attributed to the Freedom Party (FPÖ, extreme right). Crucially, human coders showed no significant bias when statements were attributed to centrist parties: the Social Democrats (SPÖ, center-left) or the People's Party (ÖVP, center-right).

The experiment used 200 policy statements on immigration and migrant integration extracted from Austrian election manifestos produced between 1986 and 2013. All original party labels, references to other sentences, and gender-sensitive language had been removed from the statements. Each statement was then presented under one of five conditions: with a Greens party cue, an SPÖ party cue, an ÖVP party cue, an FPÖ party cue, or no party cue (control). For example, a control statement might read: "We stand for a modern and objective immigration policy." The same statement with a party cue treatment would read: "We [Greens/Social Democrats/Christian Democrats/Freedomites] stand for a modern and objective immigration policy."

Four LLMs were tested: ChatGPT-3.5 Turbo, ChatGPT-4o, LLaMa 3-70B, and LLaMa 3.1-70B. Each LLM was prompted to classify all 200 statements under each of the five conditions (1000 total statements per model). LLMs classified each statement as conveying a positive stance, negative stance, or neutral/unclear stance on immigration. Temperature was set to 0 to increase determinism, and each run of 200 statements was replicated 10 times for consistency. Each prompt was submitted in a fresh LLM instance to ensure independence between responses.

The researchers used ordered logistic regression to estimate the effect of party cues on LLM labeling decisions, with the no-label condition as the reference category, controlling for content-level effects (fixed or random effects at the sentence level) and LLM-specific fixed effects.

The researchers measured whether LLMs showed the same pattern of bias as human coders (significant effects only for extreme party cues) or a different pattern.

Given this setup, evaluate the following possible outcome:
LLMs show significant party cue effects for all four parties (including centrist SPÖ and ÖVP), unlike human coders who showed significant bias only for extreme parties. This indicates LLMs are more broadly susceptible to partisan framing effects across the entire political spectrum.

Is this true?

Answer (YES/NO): YES